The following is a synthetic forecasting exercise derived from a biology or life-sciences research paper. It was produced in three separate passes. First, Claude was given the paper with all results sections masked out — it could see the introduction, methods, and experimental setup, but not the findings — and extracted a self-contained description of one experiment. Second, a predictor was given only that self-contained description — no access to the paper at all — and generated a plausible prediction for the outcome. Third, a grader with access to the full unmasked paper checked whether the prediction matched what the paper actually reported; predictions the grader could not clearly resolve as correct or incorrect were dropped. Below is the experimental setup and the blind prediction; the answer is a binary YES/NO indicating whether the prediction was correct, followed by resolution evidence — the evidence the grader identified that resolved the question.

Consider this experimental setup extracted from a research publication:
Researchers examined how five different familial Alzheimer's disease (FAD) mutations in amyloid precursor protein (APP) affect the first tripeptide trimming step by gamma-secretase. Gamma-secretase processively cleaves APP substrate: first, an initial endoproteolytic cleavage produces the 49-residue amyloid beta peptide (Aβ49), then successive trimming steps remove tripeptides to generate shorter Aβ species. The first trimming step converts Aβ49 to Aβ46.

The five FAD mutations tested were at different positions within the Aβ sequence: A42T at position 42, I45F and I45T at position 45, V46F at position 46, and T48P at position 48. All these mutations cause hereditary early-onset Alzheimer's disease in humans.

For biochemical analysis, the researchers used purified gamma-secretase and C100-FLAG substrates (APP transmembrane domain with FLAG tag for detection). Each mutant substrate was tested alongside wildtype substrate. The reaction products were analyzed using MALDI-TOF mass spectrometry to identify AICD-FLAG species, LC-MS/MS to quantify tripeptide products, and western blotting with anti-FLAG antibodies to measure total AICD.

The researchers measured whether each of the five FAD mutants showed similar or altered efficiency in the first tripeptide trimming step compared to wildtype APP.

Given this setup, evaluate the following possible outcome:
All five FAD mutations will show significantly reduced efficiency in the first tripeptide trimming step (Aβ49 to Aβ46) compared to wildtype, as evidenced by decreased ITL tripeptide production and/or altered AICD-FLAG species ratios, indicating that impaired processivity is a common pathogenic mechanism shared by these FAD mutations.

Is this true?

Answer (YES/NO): NO